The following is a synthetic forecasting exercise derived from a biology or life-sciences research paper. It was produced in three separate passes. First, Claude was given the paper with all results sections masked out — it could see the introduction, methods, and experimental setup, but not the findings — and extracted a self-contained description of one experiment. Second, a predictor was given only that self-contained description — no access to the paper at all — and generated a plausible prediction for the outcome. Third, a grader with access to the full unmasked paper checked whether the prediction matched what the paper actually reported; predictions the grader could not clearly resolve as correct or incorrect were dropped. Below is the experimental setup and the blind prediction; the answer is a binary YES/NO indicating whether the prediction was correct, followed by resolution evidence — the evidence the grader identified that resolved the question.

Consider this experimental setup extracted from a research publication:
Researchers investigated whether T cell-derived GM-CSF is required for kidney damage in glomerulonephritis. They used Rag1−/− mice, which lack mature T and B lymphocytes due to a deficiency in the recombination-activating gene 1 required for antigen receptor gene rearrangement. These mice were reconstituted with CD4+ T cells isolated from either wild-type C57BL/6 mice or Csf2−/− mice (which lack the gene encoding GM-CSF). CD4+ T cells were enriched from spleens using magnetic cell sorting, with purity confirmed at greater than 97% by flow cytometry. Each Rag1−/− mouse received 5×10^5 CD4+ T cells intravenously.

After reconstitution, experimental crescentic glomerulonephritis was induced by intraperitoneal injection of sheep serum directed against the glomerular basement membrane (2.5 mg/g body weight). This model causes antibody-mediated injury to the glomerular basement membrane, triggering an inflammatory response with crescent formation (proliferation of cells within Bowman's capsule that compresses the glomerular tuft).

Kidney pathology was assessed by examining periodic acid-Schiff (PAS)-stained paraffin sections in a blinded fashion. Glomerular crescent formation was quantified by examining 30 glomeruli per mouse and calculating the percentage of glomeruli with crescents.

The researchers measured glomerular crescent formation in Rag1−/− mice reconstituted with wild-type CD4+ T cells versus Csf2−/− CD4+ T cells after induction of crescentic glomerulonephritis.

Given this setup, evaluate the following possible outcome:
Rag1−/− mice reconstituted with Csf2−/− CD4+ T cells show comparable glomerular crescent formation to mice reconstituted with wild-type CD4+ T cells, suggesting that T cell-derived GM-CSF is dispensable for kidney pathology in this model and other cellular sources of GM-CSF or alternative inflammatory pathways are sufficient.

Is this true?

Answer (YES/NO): NO